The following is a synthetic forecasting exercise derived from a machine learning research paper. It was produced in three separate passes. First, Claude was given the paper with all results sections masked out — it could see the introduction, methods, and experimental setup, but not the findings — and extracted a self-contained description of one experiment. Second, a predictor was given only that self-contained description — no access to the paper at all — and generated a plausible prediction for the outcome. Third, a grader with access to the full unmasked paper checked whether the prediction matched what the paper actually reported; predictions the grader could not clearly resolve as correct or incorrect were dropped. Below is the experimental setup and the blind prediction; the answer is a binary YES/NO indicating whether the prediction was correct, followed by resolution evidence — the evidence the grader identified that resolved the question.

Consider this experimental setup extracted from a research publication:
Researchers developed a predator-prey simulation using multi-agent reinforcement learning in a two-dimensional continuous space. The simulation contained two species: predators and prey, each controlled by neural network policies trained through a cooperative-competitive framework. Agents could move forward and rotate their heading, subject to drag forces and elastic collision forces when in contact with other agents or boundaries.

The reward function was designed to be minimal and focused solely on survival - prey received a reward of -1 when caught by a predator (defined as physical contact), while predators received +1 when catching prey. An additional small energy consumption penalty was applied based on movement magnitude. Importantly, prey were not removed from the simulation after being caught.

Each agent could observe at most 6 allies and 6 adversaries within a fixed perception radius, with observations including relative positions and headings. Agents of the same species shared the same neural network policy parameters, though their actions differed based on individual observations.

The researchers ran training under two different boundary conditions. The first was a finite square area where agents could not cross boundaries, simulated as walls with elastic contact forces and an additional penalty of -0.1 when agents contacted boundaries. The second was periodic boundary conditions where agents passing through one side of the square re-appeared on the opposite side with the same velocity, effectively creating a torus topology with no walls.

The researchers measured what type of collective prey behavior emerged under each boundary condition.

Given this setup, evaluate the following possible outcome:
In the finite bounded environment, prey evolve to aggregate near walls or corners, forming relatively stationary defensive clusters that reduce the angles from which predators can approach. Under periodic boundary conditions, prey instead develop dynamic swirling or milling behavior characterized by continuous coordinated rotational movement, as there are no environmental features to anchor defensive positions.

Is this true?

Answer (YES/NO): NO